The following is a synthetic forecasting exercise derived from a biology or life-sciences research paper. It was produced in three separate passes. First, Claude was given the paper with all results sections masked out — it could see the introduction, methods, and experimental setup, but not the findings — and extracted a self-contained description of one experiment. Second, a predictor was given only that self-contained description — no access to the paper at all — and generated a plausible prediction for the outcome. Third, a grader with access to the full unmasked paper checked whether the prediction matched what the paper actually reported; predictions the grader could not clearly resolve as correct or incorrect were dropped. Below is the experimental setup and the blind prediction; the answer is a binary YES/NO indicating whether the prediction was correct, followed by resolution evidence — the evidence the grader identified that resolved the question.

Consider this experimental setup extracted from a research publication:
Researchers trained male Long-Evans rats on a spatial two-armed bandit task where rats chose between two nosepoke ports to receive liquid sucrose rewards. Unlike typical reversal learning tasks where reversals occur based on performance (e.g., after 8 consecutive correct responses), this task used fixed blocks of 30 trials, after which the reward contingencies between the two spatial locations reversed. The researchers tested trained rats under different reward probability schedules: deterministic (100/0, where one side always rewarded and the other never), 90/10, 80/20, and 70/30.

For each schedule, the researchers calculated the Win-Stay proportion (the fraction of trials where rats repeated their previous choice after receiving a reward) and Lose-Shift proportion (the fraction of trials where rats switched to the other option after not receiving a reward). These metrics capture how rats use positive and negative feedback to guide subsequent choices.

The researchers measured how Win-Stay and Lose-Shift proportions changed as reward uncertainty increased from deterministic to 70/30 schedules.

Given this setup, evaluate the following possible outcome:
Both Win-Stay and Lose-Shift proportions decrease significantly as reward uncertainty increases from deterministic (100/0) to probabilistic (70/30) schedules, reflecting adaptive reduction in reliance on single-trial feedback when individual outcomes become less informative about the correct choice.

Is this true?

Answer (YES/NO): NO